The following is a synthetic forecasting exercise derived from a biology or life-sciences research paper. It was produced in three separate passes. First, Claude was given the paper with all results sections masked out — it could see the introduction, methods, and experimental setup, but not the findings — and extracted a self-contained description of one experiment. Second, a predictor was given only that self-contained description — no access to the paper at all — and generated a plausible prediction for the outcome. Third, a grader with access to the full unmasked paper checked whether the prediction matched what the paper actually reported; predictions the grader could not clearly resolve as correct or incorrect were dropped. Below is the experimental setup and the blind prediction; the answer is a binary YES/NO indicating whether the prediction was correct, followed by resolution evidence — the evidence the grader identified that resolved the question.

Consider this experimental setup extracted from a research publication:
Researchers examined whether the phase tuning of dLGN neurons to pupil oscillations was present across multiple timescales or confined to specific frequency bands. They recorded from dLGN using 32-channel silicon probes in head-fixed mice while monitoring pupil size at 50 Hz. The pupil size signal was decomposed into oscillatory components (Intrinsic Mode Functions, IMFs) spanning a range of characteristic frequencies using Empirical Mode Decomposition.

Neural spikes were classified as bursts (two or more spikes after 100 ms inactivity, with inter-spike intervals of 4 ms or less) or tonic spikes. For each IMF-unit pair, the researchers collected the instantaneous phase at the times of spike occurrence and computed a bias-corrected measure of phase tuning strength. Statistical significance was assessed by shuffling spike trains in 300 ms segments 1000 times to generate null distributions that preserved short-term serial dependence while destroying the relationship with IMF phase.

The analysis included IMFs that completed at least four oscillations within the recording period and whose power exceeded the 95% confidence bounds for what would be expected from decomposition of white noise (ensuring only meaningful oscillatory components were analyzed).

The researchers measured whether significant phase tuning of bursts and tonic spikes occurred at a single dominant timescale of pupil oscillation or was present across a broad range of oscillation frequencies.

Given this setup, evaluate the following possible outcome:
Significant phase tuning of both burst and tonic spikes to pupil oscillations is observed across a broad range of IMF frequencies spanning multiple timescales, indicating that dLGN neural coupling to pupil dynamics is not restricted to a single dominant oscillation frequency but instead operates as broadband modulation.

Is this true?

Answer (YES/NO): YES